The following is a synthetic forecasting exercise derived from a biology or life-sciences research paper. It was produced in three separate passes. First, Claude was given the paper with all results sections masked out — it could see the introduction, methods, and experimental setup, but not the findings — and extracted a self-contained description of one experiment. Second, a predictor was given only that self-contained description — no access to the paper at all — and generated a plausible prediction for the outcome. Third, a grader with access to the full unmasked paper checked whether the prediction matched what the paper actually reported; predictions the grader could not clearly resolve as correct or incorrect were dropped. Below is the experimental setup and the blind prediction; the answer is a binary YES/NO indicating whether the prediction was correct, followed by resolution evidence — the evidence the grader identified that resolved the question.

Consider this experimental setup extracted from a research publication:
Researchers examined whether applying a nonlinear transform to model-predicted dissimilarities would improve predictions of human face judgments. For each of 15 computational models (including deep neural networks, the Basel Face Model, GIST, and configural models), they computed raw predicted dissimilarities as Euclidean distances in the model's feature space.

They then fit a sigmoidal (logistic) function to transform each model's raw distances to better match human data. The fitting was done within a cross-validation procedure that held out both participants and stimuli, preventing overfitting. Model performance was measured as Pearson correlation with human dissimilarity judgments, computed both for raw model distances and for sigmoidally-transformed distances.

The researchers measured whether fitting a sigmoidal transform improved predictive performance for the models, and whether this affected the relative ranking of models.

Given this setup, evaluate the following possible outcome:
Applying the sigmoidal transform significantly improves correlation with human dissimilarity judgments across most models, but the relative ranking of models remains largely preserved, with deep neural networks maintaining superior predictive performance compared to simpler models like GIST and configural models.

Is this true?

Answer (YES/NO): NO